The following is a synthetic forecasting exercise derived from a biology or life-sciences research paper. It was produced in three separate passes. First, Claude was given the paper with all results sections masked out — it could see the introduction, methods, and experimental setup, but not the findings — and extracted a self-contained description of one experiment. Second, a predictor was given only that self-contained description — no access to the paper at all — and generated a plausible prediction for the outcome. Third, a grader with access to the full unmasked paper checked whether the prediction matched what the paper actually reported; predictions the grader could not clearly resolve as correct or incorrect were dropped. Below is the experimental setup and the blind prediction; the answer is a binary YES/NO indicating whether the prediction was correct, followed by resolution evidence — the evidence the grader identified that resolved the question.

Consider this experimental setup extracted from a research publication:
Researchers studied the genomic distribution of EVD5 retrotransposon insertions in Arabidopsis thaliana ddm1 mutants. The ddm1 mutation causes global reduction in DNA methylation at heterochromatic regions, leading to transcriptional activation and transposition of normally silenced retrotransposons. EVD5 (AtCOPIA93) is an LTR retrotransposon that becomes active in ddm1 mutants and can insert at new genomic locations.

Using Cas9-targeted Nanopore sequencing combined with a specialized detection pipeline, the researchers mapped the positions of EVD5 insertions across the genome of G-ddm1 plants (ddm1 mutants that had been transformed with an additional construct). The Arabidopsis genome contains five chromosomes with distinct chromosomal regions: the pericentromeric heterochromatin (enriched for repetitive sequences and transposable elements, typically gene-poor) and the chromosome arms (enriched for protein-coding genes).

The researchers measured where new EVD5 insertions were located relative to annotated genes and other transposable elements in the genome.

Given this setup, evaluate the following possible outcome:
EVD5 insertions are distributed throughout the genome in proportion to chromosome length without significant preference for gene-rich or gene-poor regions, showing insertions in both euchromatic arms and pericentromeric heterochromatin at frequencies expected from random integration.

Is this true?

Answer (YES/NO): NO